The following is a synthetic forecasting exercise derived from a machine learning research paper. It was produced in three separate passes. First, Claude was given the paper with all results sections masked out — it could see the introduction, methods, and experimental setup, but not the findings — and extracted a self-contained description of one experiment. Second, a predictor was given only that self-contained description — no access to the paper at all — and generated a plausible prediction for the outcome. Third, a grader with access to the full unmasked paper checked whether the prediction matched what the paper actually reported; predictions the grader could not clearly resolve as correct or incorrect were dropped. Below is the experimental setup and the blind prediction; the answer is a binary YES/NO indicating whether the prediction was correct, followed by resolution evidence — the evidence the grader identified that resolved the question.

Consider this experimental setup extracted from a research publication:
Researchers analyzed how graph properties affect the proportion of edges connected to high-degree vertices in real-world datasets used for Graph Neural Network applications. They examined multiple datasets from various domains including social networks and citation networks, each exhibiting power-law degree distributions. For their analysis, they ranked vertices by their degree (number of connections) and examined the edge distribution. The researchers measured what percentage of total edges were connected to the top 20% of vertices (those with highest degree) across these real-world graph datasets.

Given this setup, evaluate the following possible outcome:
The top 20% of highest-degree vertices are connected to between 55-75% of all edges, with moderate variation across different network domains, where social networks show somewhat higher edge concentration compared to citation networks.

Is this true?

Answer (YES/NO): NO